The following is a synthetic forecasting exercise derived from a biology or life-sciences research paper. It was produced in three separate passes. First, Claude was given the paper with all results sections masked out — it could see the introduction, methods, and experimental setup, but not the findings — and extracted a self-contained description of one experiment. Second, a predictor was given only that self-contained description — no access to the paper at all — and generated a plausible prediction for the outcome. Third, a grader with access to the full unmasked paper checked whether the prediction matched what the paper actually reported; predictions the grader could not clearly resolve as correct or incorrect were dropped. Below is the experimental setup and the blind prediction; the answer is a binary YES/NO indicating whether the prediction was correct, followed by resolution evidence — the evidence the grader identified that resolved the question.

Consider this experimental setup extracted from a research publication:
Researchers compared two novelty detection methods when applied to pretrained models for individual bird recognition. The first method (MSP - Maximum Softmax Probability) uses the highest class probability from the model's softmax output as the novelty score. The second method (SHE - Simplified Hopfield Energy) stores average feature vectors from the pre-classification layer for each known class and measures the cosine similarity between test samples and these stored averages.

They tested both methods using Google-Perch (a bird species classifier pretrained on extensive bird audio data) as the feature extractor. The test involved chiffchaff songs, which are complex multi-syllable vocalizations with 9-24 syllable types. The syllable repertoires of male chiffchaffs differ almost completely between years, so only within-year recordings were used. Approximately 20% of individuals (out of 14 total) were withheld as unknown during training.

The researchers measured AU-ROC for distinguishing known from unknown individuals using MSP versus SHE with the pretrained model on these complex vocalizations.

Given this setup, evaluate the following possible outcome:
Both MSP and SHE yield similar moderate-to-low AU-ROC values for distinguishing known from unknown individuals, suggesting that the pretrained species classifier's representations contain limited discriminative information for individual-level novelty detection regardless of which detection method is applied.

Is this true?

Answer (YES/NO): NO